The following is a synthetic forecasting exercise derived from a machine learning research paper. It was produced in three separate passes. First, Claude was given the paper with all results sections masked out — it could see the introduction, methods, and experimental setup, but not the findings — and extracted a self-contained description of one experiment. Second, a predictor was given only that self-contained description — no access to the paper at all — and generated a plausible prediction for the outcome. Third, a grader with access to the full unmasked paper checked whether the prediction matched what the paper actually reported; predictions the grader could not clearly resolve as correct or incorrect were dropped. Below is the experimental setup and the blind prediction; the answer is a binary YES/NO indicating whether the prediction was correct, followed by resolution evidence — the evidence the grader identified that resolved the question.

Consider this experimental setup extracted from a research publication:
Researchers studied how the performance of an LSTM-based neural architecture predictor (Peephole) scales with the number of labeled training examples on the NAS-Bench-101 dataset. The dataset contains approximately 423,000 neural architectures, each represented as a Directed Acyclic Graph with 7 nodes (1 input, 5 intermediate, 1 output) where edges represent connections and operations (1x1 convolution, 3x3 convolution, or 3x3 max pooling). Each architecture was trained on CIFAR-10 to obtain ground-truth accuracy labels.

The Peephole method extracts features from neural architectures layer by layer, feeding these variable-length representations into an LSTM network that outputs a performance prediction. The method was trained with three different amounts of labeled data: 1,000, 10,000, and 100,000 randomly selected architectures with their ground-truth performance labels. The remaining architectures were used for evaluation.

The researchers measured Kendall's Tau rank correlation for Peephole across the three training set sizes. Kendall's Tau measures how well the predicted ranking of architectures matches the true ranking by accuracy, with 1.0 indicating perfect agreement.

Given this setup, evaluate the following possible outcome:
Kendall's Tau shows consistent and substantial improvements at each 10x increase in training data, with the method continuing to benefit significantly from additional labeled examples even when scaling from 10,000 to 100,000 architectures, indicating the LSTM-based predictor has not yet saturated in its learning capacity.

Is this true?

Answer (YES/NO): NO